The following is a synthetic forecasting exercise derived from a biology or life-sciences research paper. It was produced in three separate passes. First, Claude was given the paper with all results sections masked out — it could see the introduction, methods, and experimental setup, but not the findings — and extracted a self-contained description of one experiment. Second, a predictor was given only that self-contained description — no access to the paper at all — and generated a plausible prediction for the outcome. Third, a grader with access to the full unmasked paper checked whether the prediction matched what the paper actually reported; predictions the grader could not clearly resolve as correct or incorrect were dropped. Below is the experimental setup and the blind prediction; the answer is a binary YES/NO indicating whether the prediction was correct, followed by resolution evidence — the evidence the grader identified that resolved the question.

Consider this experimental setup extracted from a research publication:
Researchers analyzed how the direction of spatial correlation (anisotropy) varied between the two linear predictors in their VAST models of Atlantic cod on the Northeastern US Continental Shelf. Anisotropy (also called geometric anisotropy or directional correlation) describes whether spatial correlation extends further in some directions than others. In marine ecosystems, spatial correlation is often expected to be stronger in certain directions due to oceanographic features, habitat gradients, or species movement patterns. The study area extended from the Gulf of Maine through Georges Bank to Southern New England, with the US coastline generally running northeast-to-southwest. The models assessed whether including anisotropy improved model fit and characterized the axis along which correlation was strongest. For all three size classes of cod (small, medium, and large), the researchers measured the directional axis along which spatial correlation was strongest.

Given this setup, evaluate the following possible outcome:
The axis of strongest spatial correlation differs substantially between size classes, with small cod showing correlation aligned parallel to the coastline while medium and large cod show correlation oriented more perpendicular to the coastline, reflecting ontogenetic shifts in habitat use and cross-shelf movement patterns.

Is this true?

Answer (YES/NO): NO